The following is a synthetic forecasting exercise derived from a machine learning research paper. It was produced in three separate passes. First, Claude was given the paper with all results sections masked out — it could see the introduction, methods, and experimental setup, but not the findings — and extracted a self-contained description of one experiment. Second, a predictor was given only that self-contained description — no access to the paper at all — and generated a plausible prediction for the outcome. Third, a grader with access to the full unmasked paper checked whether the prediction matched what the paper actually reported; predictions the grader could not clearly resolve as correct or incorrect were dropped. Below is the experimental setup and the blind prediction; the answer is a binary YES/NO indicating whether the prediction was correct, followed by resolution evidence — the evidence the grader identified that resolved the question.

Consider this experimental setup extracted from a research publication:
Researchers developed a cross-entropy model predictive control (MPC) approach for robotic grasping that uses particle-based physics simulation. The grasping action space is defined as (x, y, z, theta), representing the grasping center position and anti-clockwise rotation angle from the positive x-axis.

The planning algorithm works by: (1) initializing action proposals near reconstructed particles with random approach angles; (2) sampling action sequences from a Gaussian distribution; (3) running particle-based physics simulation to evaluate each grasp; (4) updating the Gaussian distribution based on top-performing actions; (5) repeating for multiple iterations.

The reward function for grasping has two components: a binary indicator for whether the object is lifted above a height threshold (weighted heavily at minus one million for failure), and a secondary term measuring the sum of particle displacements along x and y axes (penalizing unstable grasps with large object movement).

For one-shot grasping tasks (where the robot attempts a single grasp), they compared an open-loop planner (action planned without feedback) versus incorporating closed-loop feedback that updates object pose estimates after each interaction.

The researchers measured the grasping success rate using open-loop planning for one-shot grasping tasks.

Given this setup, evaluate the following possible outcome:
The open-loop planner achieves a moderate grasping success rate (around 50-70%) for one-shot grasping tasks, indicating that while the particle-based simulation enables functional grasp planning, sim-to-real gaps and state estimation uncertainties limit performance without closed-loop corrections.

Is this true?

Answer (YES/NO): NO